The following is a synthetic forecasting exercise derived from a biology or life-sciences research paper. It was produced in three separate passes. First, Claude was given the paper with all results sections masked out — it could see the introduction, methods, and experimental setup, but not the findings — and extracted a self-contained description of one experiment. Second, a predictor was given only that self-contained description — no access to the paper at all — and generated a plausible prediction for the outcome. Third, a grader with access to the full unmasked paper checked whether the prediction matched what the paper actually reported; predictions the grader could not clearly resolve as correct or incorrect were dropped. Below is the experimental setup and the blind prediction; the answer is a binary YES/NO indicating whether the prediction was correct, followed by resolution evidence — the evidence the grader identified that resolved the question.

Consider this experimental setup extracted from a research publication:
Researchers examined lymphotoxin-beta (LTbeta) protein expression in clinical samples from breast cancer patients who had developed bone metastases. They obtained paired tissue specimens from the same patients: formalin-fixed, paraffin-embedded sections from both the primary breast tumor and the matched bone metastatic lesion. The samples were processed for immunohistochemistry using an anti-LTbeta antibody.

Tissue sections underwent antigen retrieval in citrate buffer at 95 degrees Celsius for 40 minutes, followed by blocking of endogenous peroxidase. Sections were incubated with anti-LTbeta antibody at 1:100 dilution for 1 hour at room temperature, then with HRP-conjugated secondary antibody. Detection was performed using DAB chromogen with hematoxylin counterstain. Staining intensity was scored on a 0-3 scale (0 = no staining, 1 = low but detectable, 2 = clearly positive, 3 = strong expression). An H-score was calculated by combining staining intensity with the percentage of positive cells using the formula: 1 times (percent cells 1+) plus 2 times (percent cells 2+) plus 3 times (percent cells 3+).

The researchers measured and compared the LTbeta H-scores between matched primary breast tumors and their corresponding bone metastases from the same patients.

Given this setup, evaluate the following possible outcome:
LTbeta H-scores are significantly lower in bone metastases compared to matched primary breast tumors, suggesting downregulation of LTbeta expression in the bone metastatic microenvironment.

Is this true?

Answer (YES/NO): NO